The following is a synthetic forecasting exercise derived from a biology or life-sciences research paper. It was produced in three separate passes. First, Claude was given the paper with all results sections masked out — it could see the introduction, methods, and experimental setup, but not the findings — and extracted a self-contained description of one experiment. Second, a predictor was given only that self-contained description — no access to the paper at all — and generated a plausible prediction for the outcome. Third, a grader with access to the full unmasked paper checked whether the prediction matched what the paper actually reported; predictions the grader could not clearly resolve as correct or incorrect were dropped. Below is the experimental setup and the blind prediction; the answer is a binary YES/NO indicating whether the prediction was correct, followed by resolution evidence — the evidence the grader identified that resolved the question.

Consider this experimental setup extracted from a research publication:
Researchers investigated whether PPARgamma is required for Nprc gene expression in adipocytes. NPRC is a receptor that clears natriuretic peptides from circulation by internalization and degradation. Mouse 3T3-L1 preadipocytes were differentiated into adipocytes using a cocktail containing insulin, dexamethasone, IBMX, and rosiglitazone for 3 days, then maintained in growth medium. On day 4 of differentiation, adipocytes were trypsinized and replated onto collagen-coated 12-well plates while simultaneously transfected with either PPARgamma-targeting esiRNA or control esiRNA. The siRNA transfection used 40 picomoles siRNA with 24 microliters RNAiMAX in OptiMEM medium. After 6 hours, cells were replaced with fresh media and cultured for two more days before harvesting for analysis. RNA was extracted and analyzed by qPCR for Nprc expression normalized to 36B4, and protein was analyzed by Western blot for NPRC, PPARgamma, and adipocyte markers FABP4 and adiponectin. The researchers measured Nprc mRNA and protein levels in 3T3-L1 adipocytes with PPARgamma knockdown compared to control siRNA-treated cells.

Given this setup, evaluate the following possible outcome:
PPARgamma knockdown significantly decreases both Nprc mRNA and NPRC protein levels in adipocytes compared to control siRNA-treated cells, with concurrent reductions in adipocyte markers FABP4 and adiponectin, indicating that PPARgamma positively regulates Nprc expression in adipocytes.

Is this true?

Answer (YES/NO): YES